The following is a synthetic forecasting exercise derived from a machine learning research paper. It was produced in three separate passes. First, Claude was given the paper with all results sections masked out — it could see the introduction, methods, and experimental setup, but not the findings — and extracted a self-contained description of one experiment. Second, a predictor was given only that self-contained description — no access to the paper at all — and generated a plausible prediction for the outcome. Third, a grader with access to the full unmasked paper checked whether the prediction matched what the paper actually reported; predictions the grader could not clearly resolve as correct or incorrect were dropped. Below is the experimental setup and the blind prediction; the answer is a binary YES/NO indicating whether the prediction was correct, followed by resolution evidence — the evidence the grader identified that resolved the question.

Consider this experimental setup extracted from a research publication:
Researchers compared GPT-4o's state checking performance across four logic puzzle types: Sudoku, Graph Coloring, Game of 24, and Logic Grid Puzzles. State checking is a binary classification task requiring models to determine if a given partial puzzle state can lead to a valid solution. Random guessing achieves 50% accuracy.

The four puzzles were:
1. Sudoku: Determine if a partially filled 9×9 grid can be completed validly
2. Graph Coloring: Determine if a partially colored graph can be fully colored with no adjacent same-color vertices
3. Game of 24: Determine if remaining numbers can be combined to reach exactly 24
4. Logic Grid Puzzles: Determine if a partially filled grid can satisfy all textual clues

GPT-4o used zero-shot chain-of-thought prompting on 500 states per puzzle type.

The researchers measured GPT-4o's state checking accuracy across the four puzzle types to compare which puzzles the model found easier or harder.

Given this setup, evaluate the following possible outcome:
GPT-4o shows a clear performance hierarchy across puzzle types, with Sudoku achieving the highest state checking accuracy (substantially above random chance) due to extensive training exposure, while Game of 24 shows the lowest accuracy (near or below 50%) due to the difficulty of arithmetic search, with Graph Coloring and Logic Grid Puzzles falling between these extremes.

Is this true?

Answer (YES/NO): NO